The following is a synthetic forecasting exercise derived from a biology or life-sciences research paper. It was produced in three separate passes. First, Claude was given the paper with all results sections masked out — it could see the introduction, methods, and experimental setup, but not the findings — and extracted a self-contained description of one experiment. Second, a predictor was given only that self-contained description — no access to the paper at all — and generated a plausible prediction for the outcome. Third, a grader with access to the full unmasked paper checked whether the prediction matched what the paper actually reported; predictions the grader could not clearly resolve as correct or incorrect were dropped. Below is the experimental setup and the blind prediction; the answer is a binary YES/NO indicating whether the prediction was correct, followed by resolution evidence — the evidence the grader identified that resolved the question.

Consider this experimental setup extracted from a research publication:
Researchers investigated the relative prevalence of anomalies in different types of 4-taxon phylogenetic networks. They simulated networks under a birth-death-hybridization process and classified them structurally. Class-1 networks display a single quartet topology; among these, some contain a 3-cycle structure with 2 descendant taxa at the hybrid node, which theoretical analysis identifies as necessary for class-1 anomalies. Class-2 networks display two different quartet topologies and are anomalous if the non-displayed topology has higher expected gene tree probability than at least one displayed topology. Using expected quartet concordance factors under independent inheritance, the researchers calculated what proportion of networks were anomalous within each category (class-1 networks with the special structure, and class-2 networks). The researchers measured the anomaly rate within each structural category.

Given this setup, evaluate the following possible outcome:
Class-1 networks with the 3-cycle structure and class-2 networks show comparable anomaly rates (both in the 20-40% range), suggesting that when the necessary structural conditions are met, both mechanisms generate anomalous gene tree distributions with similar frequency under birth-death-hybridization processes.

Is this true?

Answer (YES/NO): NO